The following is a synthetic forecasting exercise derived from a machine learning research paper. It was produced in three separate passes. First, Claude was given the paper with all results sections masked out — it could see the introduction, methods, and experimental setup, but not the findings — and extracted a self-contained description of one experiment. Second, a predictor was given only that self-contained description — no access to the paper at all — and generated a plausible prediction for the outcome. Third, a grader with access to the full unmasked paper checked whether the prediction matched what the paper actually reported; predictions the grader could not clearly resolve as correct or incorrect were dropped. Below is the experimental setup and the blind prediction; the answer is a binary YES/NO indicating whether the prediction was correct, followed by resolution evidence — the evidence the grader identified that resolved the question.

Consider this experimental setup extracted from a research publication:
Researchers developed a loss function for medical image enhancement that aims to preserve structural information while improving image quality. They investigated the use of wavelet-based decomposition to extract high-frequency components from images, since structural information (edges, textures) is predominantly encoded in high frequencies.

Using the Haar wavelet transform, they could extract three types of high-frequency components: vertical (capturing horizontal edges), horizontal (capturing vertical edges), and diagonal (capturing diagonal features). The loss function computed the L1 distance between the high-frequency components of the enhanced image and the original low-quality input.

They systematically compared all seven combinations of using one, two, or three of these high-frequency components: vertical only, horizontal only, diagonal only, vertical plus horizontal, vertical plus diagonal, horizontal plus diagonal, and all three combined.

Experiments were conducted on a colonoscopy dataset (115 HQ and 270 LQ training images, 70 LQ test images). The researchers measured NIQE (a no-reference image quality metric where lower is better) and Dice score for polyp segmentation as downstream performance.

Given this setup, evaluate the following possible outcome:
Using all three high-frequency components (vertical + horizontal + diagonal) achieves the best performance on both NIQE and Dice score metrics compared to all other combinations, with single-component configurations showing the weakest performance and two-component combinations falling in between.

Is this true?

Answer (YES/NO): YES